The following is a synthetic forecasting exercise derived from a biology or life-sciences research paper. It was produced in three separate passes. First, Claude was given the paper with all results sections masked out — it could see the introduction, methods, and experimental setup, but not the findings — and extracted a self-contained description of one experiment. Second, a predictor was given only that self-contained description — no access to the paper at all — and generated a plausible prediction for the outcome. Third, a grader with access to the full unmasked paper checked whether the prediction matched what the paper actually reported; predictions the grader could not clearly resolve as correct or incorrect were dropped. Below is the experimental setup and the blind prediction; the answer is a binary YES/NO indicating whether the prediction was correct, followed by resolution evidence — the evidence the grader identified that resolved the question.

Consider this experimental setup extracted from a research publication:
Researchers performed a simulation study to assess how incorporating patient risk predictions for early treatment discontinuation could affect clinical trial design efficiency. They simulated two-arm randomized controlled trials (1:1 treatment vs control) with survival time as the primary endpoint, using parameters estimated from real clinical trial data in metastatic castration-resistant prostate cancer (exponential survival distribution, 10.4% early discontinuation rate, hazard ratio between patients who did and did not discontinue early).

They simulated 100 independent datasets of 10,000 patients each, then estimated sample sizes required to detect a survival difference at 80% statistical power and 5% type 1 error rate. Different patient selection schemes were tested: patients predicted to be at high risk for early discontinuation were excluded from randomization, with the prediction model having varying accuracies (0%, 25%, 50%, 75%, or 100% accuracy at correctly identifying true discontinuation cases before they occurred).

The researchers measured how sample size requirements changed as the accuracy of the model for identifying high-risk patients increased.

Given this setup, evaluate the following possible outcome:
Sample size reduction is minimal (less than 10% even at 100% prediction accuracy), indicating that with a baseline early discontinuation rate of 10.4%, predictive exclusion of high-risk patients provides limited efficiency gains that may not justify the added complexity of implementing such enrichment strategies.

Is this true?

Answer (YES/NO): NO